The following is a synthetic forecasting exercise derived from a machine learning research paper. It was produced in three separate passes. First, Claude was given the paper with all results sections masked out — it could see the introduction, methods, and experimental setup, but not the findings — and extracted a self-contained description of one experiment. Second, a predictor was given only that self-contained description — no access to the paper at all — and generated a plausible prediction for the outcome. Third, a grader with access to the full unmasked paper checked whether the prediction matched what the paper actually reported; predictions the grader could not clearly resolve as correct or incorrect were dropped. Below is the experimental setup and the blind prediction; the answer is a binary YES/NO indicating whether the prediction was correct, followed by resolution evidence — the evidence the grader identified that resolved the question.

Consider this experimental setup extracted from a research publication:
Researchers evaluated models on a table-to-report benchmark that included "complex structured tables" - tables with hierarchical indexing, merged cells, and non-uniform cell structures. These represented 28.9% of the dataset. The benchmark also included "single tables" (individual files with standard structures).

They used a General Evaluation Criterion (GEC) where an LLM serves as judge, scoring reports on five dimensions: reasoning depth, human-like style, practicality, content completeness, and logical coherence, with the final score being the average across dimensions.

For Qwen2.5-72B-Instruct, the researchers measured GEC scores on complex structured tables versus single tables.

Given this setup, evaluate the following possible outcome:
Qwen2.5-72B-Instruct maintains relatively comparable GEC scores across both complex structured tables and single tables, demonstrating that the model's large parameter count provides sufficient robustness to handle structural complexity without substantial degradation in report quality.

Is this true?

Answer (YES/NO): NO